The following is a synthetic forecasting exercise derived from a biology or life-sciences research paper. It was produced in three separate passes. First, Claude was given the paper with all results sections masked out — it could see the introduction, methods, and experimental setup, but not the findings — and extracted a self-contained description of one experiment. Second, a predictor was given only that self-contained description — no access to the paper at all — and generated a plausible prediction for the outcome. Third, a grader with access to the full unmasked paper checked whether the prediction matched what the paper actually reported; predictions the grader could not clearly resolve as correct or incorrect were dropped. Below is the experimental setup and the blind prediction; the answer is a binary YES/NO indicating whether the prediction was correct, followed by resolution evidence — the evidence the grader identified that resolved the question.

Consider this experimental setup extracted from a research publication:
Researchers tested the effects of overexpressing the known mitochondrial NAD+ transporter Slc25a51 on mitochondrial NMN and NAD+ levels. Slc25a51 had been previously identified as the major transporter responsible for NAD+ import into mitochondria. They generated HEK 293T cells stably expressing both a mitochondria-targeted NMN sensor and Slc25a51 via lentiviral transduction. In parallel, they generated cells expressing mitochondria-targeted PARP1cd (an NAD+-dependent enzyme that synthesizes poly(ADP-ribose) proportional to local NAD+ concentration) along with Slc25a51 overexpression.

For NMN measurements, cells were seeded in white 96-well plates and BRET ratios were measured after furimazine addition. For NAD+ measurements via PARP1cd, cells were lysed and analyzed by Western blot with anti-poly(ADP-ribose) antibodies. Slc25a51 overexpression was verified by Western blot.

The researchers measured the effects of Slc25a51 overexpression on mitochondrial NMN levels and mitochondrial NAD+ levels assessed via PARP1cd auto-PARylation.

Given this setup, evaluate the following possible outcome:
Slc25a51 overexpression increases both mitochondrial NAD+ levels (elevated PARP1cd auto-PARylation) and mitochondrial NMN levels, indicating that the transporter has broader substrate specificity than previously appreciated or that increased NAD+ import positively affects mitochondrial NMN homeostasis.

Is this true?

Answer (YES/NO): NO